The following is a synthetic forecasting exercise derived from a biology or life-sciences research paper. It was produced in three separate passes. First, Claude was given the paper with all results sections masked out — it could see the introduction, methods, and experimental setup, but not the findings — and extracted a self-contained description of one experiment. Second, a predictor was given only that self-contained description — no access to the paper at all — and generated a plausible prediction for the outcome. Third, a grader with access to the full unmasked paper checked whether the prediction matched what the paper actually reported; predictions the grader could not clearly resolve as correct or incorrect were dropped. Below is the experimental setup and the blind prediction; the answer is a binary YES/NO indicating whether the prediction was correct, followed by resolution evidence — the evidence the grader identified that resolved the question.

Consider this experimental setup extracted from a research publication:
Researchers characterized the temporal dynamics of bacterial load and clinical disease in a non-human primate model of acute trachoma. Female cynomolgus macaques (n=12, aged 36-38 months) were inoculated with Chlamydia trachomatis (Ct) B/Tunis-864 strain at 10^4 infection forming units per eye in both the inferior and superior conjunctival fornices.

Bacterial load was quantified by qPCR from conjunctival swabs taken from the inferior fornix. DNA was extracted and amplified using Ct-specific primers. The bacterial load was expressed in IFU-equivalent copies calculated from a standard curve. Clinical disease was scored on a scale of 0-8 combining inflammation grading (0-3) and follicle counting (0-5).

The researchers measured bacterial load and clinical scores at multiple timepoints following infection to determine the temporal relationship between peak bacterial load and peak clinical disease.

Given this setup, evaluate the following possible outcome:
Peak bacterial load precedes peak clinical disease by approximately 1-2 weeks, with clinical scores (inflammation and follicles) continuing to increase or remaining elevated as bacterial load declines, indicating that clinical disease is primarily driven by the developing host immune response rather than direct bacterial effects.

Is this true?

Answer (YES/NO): NO